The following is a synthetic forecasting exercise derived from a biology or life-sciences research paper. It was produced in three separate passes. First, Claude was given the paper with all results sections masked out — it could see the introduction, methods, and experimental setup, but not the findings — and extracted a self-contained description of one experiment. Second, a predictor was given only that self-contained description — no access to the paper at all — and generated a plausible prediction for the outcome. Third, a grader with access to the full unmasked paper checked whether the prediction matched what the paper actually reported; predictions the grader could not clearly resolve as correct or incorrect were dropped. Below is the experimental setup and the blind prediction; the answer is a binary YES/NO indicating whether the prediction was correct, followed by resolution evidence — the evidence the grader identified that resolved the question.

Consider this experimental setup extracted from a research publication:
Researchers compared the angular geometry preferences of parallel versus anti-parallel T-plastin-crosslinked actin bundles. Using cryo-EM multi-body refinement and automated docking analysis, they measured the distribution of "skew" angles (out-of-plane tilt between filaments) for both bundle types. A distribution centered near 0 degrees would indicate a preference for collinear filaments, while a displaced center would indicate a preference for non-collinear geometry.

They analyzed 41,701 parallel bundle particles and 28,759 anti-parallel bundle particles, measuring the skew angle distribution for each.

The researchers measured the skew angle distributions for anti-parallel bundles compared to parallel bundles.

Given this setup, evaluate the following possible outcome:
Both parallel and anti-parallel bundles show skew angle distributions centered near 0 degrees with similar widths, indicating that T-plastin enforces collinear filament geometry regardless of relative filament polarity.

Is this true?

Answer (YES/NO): NO